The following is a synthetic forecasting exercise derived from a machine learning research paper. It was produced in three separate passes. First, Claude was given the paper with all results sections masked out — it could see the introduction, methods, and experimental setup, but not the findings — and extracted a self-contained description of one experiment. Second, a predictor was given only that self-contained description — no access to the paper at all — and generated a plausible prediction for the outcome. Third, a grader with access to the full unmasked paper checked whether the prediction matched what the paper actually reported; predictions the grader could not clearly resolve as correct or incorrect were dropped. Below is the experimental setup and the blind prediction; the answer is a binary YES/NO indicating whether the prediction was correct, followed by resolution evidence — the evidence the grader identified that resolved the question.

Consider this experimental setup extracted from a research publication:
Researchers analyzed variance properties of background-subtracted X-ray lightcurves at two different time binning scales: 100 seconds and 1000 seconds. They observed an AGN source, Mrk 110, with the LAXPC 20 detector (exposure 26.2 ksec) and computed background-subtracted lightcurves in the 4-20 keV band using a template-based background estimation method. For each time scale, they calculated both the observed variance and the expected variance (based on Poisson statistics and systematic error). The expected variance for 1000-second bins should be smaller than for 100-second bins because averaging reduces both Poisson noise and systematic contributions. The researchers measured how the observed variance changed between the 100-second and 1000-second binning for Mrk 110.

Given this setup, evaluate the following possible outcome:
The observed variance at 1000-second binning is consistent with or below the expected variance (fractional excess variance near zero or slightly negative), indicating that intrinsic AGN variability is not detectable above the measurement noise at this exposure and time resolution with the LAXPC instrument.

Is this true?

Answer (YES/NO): YES